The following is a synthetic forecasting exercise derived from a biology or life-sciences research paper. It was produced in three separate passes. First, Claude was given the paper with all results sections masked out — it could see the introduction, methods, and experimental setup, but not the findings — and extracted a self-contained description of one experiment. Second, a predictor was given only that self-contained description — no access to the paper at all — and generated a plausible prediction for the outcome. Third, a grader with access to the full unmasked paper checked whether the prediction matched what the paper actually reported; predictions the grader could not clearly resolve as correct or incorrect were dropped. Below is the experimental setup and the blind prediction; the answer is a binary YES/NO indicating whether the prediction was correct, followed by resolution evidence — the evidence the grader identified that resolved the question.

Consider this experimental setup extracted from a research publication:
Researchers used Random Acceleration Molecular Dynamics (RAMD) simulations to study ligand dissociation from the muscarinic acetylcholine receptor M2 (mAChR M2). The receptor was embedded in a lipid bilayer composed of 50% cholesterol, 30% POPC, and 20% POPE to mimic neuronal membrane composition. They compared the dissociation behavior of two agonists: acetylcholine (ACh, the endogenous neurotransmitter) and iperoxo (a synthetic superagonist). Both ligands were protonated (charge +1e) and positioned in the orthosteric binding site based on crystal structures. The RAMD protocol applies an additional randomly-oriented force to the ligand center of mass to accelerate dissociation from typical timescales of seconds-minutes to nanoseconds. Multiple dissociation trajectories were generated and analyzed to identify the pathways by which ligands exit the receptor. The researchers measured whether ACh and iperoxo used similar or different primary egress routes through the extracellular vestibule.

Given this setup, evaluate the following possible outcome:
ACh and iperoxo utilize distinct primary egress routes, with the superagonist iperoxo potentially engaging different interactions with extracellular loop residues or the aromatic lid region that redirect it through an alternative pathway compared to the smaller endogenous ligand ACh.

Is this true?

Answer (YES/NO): NO